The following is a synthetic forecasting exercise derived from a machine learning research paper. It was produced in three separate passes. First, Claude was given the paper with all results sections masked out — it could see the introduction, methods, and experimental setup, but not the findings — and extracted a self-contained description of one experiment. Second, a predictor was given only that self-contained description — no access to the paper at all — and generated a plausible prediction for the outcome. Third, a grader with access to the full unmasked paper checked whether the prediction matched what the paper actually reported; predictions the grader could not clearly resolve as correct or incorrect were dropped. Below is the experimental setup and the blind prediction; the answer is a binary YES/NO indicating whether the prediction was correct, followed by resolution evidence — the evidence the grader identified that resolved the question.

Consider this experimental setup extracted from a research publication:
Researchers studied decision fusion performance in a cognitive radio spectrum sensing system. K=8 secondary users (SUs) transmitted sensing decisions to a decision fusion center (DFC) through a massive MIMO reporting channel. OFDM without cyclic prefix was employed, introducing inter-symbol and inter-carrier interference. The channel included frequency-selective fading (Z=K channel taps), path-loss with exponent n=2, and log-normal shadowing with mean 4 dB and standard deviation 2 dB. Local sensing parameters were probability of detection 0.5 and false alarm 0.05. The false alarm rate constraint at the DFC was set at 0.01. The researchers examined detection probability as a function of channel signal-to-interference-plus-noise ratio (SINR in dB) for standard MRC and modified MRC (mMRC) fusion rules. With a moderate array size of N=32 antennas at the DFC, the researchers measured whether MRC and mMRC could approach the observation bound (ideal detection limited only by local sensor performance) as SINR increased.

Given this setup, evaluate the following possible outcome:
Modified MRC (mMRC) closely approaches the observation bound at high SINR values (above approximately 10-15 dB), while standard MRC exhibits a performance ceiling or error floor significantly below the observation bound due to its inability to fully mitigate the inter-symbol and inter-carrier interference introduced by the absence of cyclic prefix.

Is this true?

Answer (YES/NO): NO